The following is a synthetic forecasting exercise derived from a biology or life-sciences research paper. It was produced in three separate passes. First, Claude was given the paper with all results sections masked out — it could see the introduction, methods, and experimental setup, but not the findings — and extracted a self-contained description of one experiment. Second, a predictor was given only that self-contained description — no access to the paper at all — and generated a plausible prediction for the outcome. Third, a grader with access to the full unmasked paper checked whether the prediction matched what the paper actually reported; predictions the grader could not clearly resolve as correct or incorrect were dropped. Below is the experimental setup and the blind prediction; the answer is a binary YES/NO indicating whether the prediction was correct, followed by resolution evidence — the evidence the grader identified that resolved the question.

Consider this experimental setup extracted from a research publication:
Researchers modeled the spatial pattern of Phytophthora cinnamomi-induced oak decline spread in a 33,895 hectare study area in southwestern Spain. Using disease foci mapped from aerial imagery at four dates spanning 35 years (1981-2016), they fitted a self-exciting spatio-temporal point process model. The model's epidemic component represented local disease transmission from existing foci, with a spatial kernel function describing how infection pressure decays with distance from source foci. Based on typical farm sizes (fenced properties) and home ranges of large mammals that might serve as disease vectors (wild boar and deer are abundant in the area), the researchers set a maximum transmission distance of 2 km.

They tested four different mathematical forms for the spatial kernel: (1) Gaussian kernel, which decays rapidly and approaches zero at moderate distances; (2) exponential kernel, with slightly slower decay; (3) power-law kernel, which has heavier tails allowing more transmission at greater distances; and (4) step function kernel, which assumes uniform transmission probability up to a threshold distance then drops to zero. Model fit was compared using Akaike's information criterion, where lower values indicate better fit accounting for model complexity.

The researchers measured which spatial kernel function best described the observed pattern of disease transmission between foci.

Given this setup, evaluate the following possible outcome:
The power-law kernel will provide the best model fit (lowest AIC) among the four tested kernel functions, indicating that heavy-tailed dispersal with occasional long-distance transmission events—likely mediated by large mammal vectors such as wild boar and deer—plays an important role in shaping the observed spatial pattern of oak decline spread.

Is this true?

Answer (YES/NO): NO